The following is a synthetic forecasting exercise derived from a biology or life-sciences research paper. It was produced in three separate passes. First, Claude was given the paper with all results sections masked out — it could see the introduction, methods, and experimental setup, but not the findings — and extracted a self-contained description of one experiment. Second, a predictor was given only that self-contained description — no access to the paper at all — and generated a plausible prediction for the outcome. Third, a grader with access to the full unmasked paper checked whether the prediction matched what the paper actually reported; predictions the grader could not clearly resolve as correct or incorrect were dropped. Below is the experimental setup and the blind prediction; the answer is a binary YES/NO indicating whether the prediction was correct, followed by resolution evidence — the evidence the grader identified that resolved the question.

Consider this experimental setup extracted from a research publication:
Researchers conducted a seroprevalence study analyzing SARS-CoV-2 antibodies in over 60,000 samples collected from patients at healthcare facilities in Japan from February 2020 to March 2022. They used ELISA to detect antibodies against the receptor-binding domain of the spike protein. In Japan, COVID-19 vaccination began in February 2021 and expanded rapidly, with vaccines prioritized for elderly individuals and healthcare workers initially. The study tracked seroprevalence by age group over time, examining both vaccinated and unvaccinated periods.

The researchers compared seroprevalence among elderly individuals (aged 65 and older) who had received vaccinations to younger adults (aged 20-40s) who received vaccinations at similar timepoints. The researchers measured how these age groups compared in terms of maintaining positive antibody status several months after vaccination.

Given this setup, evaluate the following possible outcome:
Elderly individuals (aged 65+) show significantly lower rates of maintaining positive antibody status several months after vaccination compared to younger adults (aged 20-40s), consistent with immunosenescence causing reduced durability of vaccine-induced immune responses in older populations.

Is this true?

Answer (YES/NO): YES